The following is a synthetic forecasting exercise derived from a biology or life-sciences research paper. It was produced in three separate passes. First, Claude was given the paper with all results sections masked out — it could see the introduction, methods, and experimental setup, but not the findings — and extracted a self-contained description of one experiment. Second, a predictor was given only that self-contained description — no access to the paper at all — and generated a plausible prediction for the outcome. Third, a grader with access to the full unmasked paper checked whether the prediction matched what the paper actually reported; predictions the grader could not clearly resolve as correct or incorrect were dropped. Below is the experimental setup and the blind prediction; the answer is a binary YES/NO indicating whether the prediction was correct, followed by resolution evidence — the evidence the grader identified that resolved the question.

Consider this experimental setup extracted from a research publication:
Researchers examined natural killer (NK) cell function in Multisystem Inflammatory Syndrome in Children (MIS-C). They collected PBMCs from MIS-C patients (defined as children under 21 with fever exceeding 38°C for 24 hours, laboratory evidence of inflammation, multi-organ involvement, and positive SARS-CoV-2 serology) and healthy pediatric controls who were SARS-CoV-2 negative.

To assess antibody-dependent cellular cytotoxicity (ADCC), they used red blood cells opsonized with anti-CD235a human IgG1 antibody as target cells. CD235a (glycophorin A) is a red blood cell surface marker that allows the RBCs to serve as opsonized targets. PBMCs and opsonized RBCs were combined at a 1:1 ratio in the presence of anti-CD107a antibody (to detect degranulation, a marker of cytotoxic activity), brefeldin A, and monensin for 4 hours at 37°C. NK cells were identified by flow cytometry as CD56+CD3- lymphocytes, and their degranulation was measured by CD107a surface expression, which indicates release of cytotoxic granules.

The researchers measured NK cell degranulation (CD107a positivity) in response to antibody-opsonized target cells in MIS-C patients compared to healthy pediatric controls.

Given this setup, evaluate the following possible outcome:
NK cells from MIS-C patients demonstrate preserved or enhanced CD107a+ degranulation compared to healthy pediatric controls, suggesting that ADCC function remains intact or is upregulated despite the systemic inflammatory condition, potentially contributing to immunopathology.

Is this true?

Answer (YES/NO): NO